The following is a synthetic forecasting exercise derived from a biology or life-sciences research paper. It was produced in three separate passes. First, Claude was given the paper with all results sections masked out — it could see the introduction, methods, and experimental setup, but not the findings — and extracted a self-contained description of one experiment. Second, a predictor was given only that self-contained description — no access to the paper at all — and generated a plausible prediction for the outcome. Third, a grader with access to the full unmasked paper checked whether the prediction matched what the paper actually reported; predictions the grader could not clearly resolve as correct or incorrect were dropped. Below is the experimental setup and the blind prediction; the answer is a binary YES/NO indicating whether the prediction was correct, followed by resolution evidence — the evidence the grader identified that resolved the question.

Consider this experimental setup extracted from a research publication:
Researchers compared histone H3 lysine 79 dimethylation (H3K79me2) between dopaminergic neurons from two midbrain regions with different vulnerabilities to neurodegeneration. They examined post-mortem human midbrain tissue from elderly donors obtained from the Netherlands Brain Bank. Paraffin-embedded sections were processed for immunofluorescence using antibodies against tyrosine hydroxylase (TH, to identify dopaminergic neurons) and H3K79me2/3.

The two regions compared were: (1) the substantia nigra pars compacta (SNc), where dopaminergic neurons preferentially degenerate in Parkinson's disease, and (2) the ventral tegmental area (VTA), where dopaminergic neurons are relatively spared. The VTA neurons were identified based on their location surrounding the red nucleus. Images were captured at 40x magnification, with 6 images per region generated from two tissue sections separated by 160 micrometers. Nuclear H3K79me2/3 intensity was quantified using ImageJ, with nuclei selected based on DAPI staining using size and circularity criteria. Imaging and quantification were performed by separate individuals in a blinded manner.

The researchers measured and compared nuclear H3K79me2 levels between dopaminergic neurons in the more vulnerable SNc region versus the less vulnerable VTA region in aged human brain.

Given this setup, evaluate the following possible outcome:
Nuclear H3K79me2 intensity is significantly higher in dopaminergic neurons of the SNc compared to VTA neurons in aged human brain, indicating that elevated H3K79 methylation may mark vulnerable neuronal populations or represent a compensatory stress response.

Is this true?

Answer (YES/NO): NO